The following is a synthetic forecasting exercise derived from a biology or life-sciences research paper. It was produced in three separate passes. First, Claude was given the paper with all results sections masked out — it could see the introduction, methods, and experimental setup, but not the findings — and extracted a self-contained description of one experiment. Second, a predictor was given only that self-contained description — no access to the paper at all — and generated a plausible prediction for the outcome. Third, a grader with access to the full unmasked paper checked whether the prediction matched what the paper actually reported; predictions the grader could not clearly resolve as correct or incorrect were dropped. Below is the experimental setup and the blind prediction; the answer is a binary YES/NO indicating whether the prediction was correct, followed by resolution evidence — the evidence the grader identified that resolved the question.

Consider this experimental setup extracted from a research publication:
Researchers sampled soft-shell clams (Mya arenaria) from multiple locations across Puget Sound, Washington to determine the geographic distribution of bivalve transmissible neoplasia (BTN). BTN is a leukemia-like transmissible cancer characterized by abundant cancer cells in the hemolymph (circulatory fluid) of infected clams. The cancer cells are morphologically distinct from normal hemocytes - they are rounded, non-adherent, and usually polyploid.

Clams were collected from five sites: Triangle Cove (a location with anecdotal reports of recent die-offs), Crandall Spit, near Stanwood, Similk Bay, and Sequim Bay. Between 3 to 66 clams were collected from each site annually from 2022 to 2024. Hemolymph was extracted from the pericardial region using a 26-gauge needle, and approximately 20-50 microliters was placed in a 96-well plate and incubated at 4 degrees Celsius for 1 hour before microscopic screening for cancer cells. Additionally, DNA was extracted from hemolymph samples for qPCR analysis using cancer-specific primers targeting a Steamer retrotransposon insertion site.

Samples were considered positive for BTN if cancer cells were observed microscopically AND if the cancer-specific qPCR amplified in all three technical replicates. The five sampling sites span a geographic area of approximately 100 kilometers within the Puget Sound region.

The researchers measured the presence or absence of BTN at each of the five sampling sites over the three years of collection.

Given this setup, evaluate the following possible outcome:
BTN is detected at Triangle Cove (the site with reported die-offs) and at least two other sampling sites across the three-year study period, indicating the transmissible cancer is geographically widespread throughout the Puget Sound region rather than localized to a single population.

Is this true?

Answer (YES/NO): NO